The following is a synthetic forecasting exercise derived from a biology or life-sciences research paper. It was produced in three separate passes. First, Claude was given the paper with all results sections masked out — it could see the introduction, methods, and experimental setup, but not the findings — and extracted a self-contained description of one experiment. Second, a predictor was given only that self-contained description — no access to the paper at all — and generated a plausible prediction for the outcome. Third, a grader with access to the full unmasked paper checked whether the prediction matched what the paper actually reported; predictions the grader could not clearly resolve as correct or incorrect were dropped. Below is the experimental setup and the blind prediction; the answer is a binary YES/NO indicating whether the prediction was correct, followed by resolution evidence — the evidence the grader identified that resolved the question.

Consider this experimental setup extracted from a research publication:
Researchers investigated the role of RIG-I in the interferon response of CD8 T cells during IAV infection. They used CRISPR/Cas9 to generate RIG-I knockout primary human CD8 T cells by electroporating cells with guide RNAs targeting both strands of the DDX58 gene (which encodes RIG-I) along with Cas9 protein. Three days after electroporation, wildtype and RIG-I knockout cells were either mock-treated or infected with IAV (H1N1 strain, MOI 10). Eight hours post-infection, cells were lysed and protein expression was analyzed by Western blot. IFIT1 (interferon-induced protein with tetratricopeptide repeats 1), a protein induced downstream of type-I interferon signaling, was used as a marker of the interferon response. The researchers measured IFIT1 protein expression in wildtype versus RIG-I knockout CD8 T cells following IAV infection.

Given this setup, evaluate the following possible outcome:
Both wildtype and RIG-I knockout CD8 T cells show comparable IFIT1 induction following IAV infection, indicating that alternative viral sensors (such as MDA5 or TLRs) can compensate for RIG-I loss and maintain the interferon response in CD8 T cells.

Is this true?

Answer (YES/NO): NO